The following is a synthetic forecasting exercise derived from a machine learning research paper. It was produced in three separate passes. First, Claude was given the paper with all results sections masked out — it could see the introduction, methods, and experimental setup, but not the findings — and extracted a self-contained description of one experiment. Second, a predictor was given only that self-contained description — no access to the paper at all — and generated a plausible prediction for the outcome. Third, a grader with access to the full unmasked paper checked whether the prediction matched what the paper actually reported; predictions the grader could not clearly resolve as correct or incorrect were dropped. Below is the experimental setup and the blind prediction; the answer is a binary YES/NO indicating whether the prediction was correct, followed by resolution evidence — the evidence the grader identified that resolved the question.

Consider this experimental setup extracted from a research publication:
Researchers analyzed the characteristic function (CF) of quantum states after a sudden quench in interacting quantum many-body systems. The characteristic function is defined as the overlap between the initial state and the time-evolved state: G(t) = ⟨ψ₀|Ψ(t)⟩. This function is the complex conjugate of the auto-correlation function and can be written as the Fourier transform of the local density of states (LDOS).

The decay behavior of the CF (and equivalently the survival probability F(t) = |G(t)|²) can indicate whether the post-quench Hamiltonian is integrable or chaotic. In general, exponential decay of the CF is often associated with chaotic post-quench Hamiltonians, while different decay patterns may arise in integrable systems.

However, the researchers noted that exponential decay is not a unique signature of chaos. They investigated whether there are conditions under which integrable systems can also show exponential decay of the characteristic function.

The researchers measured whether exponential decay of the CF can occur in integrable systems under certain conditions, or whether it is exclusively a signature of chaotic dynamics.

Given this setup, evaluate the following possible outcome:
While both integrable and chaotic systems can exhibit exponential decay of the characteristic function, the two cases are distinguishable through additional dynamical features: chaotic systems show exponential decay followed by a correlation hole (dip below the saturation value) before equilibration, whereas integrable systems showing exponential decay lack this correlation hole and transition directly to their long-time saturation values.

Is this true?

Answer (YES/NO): YES